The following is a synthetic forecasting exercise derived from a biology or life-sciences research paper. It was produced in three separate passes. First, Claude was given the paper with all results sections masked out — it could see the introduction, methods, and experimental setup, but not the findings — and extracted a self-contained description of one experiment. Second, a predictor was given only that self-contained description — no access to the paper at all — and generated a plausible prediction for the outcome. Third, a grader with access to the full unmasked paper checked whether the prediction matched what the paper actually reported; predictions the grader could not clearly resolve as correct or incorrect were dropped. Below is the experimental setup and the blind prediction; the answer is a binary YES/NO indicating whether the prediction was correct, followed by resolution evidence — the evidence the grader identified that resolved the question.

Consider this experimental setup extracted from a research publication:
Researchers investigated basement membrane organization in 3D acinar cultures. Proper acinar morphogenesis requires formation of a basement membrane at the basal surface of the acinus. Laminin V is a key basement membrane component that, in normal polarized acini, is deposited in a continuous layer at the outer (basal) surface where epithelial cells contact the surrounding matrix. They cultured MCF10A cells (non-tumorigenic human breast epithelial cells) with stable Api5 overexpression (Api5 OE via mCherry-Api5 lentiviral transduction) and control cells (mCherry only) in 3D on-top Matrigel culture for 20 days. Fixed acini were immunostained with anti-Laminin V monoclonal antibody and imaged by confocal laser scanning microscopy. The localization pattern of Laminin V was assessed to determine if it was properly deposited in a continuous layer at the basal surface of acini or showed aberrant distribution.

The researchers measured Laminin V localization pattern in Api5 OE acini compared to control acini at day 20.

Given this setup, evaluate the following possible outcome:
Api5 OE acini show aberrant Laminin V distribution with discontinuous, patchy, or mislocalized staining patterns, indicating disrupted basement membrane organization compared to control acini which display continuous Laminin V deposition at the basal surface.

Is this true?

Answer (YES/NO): YES